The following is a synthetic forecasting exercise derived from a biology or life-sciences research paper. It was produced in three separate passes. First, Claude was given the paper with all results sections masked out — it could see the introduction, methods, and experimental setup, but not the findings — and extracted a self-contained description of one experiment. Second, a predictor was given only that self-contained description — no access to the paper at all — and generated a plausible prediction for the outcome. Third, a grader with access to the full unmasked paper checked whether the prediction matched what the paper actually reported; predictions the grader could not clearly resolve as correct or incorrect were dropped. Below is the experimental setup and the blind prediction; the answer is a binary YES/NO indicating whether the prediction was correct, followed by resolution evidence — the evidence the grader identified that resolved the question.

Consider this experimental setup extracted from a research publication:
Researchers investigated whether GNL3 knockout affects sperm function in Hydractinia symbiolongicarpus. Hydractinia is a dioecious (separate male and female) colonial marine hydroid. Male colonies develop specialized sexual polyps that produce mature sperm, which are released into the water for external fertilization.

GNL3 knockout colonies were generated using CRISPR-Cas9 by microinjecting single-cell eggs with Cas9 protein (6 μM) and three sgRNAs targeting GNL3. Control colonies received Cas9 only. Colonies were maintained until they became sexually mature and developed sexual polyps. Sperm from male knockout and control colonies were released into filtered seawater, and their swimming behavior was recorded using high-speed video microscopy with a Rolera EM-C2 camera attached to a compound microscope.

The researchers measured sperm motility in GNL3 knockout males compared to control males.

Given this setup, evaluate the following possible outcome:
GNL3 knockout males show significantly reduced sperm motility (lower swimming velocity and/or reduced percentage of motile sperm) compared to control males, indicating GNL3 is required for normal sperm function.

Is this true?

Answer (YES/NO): NO